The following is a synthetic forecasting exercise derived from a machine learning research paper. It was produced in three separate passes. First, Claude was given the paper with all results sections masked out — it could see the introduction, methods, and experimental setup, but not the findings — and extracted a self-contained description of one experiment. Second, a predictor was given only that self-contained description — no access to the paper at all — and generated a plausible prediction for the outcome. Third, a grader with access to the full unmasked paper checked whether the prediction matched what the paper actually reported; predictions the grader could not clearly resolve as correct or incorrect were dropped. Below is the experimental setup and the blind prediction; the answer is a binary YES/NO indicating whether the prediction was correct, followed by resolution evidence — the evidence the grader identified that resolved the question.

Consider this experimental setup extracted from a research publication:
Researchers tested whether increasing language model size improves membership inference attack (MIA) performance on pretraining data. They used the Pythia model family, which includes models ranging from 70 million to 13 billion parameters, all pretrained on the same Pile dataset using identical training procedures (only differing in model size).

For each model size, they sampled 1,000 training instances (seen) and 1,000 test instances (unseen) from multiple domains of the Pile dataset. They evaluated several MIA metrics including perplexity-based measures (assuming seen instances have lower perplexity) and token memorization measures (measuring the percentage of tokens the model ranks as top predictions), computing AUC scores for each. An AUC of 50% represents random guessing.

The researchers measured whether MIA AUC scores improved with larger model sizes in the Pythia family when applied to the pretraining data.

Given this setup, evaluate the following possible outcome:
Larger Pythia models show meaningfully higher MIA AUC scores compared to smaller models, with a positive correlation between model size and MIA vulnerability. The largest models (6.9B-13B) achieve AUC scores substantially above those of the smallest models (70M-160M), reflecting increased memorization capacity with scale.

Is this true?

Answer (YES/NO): NO